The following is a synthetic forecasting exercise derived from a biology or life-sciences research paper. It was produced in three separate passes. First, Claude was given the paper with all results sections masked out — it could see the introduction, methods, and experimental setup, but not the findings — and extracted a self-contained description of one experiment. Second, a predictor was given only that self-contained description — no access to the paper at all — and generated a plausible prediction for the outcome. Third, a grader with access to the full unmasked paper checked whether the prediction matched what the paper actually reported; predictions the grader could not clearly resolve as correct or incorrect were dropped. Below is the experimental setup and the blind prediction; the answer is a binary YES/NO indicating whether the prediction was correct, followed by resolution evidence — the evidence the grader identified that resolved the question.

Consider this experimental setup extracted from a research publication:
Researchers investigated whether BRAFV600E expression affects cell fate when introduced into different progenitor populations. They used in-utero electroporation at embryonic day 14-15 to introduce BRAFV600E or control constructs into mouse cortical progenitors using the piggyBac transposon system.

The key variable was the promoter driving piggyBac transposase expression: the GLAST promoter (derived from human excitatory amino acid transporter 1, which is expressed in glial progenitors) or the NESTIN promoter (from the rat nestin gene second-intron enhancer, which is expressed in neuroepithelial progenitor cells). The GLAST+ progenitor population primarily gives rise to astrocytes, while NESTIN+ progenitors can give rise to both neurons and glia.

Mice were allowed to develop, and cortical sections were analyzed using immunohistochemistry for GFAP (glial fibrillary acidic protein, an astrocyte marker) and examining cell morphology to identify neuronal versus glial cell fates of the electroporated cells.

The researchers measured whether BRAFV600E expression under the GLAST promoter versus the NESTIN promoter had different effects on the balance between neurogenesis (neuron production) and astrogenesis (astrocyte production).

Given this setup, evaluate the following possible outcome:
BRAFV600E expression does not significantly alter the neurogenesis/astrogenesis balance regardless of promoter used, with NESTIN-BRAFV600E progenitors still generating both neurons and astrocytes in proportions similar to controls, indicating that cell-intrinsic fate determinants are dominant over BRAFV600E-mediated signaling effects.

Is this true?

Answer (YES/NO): NO